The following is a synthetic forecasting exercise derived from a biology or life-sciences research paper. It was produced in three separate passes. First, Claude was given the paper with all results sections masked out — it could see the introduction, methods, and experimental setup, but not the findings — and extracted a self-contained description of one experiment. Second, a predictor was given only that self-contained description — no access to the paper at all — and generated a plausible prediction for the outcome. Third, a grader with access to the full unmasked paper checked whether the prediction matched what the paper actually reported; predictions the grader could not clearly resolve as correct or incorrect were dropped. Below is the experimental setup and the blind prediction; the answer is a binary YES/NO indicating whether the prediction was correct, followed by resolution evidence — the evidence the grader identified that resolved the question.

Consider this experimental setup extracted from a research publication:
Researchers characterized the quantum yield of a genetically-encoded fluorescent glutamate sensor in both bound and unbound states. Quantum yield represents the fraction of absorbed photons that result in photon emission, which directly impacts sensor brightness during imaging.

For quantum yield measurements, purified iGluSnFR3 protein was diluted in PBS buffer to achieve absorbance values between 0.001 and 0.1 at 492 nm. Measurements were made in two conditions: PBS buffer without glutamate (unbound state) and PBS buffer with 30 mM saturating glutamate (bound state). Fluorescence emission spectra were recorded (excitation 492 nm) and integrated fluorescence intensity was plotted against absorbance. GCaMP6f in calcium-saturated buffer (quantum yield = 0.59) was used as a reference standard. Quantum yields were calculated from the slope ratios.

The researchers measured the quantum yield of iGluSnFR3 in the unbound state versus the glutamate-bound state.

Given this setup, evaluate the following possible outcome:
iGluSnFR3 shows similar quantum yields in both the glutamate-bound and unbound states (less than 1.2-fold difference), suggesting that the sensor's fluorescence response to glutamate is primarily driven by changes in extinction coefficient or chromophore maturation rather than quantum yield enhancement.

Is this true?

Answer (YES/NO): NO